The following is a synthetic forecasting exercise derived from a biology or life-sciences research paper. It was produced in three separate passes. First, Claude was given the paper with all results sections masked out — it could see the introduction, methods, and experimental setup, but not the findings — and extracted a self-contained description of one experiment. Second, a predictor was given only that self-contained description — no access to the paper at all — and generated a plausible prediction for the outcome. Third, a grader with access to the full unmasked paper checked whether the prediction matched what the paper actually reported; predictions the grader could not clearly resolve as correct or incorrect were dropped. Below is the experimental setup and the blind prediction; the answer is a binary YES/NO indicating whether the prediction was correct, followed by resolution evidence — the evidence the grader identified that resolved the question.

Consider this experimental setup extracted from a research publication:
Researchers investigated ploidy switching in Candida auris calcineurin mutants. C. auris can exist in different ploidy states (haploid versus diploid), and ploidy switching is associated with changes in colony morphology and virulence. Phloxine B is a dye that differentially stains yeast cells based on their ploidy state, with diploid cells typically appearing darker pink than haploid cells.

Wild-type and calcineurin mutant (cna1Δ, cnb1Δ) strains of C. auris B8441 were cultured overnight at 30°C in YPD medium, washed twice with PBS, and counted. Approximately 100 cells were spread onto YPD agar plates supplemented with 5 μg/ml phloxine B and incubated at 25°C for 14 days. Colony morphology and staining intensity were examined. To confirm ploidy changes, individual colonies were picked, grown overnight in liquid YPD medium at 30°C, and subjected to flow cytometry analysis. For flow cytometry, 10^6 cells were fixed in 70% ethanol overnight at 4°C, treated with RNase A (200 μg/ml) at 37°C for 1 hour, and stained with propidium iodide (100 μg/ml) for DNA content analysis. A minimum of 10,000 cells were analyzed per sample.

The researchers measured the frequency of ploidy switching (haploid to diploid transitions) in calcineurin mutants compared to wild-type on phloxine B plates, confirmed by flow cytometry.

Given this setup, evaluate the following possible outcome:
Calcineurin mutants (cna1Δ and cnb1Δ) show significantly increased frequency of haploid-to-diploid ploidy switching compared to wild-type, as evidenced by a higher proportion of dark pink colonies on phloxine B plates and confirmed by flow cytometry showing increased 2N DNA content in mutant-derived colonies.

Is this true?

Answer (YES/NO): NO